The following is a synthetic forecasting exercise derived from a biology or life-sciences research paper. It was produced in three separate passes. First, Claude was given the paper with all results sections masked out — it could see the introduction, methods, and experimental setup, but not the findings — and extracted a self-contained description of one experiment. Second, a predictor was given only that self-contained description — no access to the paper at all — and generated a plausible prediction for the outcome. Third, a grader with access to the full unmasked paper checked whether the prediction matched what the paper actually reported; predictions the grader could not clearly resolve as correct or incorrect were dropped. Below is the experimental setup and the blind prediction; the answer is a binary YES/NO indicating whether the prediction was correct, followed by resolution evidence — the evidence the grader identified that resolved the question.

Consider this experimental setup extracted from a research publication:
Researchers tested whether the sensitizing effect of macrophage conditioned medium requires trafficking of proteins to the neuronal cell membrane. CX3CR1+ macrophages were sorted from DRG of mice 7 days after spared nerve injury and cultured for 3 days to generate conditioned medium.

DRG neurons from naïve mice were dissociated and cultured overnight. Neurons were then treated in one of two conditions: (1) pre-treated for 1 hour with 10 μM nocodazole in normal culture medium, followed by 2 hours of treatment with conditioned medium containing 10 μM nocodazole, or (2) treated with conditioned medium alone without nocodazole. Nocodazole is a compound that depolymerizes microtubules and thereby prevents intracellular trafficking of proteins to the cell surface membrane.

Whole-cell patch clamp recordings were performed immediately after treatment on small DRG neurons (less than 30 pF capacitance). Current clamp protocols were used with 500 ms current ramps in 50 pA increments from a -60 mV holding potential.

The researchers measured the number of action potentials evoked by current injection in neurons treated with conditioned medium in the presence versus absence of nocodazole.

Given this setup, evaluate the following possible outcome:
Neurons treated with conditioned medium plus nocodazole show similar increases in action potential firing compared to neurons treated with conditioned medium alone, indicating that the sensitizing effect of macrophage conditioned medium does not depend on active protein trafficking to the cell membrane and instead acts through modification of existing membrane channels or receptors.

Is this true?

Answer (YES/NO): NO